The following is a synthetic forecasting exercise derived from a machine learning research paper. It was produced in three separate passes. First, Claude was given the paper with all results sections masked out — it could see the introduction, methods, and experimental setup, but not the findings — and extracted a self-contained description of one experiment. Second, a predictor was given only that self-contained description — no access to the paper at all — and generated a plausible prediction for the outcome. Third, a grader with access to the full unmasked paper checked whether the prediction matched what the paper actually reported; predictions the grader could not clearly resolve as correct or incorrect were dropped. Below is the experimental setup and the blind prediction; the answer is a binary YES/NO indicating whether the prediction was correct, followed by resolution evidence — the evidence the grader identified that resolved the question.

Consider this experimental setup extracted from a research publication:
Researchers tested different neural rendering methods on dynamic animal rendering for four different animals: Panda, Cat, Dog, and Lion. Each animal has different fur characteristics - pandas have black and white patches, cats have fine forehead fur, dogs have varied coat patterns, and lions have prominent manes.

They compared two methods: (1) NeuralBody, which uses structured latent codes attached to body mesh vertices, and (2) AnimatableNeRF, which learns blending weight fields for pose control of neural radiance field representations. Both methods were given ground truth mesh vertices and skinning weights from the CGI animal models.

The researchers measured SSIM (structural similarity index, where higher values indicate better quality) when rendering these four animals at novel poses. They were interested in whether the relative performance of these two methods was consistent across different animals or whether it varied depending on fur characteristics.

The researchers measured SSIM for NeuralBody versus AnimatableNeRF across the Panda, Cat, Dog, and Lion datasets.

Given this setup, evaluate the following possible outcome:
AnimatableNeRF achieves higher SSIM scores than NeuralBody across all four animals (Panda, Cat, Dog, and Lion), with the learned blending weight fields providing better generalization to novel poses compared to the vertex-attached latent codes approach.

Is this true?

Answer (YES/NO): NO